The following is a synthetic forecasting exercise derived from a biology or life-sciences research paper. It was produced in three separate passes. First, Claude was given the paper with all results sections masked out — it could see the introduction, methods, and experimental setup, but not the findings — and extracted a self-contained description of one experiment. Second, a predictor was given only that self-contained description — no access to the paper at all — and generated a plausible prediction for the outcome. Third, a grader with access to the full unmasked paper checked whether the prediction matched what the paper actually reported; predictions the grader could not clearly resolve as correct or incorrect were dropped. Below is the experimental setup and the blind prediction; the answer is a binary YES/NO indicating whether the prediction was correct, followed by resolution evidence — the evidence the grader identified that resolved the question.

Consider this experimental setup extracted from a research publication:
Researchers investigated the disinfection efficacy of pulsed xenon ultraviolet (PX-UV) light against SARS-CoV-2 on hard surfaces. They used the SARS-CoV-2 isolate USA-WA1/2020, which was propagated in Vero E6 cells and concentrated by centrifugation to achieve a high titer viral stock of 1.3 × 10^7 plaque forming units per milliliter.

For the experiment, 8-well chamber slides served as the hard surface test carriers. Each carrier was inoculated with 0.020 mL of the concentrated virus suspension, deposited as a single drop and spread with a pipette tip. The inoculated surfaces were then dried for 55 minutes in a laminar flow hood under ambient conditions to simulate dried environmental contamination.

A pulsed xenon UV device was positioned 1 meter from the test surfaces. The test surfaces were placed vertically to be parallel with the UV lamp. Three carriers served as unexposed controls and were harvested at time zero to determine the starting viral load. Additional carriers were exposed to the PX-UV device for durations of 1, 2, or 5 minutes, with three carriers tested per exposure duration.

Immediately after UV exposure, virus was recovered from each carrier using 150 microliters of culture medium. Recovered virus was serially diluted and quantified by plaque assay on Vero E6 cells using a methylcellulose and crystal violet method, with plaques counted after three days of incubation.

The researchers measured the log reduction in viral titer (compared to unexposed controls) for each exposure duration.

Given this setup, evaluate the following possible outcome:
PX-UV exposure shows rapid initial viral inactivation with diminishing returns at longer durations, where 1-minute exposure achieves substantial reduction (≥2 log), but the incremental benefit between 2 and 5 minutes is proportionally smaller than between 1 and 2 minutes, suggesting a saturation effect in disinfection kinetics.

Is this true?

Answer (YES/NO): YES